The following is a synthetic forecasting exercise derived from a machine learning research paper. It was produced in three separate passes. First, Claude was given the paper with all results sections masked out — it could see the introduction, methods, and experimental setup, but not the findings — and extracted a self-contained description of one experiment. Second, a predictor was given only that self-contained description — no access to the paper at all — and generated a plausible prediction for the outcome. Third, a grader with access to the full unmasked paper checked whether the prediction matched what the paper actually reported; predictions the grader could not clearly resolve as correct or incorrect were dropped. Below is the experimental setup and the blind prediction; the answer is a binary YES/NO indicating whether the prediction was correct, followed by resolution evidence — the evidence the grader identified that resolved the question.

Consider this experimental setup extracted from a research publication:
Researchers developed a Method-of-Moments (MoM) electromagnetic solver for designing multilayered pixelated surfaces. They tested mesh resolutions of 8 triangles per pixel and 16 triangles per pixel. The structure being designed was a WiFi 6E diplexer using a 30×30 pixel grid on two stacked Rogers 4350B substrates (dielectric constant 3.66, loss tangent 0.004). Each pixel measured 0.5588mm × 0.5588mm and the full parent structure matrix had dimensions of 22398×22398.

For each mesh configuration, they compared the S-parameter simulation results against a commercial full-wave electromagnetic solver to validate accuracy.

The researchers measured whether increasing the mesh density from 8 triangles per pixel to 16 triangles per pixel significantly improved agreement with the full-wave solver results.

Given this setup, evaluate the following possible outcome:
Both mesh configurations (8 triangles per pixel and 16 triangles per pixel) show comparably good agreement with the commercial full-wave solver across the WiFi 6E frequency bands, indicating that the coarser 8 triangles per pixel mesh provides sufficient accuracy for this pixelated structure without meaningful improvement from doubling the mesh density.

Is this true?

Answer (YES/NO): YES